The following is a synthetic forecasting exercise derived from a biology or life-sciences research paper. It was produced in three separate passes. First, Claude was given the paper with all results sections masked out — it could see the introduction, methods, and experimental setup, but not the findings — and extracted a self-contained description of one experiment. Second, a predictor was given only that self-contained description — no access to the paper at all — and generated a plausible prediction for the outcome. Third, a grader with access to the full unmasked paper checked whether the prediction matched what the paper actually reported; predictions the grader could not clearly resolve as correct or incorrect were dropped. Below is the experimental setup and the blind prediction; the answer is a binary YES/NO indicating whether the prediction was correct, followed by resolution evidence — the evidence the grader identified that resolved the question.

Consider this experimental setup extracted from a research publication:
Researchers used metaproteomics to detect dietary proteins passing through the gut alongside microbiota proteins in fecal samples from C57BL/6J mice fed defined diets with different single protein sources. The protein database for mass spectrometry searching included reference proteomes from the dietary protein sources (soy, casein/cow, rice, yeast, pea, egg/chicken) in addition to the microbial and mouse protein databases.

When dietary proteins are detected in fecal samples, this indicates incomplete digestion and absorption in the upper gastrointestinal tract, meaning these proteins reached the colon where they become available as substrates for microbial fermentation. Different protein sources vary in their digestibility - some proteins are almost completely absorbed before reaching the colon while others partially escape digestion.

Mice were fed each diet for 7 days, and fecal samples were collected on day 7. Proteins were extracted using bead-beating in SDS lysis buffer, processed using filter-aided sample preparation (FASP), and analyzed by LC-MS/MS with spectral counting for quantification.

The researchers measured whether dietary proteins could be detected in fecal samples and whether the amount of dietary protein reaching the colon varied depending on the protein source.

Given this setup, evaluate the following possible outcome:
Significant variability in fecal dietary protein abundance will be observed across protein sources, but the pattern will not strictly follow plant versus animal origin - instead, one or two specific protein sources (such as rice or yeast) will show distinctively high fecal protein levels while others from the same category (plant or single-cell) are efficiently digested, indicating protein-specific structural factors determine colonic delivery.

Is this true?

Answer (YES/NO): NO